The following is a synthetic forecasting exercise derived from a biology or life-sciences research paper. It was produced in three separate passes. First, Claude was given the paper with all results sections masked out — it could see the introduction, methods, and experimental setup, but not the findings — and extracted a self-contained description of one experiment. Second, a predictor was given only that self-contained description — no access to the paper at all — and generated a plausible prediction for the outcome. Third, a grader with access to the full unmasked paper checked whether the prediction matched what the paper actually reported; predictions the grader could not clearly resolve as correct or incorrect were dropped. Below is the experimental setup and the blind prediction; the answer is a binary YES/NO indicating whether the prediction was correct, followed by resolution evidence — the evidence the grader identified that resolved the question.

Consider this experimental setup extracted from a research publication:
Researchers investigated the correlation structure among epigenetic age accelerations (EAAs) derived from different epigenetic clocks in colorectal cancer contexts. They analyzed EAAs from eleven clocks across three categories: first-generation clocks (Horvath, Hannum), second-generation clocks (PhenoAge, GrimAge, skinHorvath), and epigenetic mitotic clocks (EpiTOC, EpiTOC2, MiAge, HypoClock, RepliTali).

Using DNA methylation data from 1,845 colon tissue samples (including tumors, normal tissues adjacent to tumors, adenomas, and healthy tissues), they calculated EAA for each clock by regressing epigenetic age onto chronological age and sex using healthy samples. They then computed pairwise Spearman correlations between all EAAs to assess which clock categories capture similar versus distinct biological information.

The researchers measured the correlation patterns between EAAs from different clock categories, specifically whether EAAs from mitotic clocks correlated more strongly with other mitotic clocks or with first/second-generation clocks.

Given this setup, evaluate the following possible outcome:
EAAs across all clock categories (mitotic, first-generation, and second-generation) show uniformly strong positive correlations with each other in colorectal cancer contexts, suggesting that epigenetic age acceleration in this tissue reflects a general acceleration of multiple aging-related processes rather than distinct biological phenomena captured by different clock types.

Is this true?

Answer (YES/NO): NO